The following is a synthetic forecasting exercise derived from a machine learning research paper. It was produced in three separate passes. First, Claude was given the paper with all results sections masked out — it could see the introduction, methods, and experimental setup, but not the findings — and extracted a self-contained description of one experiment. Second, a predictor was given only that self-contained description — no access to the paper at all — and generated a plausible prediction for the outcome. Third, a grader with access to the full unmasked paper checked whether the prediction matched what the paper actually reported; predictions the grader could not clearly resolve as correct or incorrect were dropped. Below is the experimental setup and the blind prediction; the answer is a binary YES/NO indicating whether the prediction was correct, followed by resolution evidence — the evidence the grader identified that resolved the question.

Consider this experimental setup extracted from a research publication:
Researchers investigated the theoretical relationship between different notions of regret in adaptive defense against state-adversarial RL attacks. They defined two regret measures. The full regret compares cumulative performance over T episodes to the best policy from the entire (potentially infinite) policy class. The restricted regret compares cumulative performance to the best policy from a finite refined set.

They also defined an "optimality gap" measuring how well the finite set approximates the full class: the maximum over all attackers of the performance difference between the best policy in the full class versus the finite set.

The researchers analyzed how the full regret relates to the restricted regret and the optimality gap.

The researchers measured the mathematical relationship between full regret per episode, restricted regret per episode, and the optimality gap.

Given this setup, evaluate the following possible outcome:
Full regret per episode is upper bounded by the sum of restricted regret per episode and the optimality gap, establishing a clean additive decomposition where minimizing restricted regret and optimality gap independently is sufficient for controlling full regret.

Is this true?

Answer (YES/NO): YES